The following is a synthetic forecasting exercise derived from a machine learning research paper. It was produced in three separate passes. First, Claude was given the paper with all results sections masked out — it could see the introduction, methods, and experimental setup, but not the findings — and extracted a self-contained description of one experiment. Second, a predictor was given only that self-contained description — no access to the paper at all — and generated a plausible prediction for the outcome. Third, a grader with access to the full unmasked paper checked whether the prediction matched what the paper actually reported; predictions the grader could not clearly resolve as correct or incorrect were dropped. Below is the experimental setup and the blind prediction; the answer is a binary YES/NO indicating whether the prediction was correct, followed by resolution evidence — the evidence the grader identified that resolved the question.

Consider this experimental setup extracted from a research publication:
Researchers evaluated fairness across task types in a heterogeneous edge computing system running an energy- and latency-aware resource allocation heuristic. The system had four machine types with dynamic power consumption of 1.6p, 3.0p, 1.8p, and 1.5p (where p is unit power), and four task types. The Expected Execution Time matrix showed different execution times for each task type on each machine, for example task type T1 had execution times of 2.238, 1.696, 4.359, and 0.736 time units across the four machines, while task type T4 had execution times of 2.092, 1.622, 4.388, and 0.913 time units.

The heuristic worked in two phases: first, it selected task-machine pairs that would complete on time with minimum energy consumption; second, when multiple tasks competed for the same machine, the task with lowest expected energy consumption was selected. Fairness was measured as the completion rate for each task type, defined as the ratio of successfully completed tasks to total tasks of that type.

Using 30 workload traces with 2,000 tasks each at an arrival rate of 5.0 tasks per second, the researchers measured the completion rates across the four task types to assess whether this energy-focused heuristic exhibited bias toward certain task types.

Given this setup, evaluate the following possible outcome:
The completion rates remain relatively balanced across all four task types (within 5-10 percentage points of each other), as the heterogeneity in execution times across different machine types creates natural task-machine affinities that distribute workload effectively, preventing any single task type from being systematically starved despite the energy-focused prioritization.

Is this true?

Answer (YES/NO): NO